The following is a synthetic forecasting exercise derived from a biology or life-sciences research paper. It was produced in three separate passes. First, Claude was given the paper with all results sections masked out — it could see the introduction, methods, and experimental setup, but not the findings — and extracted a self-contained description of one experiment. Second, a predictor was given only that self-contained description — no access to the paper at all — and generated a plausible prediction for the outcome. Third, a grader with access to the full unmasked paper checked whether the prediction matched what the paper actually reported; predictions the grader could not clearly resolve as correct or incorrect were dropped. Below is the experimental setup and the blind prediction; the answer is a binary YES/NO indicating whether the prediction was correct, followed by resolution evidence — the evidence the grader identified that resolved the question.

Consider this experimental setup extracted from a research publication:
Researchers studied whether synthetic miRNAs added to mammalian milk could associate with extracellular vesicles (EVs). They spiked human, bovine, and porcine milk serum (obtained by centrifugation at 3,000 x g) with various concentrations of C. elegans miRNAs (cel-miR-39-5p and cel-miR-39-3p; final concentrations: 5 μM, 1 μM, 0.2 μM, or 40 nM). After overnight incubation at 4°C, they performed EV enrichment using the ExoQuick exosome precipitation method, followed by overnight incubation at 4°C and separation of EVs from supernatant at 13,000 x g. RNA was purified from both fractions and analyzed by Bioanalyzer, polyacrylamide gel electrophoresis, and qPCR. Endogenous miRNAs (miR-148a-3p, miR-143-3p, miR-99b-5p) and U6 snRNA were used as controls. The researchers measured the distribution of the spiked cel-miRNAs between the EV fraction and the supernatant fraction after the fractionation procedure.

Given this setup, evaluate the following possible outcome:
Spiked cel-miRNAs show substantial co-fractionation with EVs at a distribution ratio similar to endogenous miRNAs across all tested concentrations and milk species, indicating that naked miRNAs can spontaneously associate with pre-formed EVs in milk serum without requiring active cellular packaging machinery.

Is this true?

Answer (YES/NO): NO